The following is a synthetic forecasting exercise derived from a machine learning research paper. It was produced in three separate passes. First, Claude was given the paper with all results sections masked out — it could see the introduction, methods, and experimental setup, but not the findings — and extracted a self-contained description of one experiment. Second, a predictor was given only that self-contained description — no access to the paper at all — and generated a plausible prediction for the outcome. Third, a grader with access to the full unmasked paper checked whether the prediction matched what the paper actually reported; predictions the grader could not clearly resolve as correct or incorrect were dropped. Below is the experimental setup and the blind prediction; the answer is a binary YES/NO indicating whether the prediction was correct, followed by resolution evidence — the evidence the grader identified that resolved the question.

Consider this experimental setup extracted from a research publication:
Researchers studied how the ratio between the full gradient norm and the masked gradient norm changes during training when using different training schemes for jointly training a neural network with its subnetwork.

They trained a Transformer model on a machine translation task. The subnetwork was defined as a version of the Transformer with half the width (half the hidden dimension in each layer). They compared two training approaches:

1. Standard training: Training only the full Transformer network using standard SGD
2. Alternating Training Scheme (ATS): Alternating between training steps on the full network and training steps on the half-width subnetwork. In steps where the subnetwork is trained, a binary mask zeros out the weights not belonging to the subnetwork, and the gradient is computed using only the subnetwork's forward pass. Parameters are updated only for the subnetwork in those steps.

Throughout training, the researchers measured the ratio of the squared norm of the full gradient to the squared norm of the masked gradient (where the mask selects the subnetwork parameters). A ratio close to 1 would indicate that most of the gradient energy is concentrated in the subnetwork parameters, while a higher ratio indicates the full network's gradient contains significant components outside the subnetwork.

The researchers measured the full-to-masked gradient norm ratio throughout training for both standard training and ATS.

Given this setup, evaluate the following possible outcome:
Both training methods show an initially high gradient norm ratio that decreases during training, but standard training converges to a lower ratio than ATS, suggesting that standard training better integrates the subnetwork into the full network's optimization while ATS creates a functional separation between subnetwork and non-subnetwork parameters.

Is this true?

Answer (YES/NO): NO